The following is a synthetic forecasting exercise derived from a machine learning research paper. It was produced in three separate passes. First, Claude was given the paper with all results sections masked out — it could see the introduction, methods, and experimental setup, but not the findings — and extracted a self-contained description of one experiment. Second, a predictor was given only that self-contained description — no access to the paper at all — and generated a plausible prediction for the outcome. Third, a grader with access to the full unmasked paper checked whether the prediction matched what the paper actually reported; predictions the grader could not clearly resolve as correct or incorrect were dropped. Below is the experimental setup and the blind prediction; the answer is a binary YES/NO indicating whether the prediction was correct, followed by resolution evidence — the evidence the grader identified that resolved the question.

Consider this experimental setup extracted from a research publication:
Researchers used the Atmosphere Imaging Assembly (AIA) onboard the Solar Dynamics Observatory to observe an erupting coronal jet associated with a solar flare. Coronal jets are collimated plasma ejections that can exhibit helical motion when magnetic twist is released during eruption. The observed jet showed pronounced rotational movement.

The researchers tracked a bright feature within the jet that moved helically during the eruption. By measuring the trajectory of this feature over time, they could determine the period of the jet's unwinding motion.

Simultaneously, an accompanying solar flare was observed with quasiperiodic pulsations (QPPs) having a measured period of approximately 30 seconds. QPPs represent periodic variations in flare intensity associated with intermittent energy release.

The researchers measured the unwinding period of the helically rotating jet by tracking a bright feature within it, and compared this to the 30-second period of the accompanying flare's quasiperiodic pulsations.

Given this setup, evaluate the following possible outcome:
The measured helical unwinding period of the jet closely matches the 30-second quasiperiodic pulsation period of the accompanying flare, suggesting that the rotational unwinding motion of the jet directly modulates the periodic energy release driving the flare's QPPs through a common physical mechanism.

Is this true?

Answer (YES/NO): NO